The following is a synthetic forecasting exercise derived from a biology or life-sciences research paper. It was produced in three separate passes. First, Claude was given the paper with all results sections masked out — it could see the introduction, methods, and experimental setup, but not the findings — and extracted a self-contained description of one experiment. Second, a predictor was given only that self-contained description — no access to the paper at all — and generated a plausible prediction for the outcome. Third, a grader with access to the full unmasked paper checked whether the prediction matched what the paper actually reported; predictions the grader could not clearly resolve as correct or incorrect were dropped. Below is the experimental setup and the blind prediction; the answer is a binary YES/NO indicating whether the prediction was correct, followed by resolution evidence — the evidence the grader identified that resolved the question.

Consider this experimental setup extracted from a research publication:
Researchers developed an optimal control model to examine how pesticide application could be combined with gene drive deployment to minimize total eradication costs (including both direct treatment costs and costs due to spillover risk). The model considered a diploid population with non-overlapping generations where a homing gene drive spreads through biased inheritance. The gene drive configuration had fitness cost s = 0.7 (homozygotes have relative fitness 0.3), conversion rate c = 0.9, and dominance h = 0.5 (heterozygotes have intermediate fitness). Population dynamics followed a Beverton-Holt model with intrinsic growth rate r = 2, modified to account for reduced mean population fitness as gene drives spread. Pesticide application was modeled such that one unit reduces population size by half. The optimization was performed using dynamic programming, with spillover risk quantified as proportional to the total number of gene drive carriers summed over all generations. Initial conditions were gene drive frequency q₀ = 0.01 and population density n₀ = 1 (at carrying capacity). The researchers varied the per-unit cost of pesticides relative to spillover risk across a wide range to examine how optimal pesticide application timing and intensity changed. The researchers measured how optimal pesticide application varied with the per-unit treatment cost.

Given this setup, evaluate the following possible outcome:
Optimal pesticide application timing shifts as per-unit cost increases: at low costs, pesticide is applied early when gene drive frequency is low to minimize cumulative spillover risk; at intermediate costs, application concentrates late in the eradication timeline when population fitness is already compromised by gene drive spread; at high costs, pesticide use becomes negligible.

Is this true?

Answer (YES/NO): NO